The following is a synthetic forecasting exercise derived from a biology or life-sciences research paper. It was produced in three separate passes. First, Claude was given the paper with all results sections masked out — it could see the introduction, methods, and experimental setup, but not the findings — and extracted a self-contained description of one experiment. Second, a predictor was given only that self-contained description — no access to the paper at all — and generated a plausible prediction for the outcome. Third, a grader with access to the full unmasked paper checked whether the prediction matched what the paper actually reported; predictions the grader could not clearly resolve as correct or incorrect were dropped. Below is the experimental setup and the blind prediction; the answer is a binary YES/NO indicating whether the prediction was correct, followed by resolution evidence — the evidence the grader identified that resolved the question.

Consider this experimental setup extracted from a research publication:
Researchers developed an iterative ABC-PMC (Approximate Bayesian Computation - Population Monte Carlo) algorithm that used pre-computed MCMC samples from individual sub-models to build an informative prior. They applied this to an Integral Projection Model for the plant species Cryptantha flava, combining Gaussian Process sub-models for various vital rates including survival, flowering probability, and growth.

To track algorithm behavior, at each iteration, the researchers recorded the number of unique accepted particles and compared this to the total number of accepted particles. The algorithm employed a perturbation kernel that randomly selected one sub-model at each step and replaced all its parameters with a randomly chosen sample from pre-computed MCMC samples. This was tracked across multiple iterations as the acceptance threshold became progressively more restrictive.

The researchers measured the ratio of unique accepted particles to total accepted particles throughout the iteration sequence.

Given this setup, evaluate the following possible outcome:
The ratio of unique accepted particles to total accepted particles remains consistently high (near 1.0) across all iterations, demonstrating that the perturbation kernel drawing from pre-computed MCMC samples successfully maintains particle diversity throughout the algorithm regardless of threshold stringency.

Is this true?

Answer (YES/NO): YES